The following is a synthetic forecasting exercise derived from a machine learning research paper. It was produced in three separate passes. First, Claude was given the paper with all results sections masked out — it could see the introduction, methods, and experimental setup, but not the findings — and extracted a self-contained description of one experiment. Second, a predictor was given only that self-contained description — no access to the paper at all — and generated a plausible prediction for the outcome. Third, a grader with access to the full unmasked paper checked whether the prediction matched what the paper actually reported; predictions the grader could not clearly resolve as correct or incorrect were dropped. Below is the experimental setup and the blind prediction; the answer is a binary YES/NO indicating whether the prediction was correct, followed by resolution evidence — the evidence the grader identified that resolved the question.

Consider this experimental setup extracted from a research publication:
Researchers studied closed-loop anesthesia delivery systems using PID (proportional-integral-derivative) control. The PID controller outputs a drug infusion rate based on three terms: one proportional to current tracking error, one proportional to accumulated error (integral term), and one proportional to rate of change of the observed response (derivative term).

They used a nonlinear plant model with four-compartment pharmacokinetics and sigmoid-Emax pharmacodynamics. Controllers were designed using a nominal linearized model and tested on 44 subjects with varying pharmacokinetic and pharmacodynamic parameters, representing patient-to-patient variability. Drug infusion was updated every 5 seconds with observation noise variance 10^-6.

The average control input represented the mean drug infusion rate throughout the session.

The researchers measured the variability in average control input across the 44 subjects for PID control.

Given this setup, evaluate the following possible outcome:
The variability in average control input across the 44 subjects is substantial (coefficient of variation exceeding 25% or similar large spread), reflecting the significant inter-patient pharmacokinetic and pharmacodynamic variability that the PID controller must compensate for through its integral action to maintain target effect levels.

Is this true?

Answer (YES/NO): NO